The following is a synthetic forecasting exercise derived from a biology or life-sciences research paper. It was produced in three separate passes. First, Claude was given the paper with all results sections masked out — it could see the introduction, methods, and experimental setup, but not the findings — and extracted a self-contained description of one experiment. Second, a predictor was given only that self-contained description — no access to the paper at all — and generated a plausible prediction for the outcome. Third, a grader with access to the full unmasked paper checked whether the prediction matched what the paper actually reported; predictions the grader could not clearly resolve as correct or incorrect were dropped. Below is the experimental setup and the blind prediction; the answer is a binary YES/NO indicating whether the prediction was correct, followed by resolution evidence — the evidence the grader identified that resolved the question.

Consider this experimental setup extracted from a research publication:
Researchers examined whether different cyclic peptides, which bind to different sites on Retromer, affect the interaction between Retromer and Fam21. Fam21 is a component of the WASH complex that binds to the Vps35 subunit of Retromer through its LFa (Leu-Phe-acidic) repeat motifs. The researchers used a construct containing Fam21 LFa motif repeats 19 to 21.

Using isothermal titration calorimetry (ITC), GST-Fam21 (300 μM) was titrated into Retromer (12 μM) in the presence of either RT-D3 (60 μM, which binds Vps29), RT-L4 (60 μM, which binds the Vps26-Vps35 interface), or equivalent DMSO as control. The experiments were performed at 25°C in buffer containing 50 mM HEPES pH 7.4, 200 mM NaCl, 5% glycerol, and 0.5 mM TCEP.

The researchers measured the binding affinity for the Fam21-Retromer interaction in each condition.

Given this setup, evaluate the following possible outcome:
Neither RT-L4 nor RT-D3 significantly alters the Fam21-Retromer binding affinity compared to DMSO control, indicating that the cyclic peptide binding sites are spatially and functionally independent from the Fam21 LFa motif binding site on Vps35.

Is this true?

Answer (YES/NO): NO